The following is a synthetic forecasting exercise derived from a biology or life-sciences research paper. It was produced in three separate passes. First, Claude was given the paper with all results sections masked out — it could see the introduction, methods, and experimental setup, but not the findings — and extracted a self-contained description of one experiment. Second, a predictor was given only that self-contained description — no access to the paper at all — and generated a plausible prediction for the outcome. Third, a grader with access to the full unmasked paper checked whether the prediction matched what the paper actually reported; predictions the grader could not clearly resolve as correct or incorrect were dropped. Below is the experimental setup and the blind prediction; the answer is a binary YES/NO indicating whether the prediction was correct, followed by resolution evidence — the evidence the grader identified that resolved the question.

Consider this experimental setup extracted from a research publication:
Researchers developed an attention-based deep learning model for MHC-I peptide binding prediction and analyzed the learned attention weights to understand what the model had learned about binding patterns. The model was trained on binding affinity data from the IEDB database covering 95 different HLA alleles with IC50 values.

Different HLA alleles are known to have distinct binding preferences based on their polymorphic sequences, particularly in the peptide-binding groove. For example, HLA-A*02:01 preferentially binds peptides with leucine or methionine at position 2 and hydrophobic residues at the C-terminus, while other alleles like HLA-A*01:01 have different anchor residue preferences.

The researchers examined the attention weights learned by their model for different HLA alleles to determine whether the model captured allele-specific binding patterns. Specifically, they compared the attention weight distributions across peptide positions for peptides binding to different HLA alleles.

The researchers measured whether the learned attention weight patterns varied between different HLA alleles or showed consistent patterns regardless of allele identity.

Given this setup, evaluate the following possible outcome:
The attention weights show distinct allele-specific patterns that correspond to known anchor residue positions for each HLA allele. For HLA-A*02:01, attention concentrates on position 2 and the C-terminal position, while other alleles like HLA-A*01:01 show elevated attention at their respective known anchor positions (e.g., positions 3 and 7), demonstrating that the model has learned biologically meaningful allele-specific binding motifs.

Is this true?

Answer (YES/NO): NO